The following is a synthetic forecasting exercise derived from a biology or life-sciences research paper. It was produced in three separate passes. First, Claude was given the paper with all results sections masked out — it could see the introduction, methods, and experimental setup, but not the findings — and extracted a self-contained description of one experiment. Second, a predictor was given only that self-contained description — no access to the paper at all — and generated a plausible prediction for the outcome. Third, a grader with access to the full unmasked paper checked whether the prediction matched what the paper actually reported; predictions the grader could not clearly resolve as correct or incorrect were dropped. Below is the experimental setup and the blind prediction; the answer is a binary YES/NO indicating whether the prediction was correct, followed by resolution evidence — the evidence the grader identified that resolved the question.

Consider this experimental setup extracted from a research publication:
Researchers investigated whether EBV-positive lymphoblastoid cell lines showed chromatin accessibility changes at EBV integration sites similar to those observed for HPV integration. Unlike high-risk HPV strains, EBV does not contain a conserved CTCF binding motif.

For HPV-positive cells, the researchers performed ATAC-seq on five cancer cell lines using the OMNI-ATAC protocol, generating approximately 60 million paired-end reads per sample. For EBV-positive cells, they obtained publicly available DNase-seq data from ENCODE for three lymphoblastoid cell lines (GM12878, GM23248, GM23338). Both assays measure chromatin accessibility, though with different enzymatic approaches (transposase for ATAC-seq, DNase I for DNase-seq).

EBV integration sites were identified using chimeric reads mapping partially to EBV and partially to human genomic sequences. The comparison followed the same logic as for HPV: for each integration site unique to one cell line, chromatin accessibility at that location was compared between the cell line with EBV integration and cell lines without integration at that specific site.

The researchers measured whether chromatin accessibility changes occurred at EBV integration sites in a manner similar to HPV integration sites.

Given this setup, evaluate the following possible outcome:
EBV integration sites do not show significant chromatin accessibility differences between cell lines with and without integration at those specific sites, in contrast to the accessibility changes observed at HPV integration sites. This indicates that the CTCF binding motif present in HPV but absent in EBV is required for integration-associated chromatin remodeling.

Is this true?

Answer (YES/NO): YES